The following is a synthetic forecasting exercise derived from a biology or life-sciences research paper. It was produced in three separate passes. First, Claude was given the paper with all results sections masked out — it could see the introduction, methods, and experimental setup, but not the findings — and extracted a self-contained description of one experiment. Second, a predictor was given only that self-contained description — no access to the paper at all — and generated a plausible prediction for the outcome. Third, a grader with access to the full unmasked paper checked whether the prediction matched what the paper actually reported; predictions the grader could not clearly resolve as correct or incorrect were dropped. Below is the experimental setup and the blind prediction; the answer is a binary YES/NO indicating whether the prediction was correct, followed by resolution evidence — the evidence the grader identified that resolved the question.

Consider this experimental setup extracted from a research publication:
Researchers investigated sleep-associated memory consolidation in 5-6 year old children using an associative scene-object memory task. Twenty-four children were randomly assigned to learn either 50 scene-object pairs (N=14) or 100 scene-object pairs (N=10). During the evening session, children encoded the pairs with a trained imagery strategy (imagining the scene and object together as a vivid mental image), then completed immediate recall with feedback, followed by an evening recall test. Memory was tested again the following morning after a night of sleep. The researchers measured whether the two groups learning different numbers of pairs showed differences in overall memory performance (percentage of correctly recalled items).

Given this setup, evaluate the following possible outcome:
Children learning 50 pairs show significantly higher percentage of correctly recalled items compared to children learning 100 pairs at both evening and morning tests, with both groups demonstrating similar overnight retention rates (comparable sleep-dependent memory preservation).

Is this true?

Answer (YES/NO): NO